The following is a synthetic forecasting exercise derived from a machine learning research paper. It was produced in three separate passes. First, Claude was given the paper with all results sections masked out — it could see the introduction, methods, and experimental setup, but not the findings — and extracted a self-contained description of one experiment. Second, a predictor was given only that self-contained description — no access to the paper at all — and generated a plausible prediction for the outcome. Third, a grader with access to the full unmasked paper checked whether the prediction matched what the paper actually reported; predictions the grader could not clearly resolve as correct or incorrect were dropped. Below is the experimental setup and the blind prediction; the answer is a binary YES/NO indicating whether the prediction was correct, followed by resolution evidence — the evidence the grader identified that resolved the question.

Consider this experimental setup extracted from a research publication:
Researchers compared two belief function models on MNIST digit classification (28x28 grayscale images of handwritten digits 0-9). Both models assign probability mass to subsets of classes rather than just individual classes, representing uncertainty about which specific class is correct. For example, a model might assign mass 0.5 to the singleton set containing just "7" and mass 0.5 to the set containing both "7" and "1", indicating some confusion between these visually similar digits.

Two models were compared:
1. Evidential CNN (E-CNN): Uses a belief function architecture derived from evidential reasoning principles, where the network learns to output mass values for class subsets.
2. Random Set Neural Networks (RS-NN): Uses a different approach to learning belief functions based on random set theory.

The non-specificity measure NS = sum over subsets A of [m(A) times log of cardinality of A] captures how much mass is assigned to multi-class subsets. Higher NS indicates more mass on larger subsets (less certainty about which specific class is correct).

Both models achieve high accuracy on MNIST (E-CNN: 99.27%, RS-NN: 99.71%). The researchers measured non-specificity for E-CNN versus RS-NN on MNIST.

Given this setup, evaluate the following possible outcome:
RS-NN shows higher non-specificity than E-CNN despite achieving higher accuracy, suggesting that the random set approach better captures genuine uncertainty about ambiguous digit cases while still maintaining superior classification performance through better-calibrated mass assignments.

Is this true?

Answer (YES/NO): NO